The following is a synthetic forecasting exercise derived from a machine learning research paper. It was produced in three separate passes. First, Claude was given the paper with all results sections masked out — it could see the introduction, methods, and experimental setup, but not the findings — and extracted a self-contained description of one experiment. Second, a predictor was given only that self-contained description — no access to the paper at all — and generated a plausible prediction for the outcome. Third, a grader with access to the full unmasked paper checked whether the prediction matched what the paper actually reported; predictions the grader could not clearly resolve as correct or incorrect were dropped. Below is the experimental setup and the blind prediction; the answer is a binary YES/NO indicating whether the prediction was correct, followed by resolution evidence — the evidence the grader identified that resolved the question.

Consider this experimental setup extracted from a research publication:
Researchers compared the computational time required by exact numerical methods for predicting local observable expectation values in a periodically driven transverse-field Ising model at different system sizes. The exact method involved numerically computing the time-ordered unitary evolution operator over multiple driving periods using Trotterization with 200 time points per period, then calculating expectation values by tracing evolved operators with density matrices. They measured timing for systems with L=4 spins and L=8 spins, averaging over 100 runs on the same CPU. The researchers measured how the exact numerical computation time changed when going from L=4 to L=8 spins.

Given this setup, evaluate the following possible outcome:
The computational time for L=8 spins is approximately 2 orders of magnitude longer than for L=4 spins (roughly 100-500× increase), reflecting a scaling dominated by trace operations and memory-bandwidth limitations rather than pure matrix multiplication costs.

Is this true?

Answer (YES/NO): NO